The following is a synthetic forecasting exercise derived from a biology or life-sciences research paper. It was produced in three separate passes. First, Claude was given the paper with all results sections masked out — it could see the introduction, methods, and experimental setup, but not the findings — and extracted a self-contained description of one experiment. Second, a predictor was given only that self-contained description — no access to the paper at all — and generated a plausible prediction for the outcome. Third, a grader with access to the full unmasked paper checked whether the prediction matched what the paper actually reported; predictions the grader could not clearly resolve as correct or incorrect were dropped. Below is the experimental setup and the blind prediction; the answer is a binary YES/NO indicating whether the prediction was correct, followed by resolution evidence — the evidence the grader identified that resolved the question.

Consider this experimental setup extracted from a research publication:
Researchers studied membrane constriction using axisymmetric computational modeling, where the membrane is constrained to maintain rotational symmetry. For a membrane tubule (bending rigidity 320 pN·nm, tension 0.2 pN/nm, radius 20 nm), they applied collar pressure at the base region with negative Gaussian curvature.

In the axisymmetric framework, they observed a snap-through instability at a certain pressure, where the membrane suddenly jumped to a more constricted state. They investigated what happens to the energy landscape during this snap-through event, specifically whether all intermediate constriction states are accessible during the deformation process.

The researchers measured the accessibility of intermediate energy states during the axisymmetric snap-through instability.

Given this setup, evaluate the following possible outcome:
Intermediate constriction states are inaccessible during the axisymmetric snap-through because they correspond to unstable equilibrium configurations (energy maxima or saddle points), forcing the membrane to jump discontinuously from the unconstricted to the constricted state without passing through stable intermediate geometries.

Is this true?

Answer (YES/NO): YES